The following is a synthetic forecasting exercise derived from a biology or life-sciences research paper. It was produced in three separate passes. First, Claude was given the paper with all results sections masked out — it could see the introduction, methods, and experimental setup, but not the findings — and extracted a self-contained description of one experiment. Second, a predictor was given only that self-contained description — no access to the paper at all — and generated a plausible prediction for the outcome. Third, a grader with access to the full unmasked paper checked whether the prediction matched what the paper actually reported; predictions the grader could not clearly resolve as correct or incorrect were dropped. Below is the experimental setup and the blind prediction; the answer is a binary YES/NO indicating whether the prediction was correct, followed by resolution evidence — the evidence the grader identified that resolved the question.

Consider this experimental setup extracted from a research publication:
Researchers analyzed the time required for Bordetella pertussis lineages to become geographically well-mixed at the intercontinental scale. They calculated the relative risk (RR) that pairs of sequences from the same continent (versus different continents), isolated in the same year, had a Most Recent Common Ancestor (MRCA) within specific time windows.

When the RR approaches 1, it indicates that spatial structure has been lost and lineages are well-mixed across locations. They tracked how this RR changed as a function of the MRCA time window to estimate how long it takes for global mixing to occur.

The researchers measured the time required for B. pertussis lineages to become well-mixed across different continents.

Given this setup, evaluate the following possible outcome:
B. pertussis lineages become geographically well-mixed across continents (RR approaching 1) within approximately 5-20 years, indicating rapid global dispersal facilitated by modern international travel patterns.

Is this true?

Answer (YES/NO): YES